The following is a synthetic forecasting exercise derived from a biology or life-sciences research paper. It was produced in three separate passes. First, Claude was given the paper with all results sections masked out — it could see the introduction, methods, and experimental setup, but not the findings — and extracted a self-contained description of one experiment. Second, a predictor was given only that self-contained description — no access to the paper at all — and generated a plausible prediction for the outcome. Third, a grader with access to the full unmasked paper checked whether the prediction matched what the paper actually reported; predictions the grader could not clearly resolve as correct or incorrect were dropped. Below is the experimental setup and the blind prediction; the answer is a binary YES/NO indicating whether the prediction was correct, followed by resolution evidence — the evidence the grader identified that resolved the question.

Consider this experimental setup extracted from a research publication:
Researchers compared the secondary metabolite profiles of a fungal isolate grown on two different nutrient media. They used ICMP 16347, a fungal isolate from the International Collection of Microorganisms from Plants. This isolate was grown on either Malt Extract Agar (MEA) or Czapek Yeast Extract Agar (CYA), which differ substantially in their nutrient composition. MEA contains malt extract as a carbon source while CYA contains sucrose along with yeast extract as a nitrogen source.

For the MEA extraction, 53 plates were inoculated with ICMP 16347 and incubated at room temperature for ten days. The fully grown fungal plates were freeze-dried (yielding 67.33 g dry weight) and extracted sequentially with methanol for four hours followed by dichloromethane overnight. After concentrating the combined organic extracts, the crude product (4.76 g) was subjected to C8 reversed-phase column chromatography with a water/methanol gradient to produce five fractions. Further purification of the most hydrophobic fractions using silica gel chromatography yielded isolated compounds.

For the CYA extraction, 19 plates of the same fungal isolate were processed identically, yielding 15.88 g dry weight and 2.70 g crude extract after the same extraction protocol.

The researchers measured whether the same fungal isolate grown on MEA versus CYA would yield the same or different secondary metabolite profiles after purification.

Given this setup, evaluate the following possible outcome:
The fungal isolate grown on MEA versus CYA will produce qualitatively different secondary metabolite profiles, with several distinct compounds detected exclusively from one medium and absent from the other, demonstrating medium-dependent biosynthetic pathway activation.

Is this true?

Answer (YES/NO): NO